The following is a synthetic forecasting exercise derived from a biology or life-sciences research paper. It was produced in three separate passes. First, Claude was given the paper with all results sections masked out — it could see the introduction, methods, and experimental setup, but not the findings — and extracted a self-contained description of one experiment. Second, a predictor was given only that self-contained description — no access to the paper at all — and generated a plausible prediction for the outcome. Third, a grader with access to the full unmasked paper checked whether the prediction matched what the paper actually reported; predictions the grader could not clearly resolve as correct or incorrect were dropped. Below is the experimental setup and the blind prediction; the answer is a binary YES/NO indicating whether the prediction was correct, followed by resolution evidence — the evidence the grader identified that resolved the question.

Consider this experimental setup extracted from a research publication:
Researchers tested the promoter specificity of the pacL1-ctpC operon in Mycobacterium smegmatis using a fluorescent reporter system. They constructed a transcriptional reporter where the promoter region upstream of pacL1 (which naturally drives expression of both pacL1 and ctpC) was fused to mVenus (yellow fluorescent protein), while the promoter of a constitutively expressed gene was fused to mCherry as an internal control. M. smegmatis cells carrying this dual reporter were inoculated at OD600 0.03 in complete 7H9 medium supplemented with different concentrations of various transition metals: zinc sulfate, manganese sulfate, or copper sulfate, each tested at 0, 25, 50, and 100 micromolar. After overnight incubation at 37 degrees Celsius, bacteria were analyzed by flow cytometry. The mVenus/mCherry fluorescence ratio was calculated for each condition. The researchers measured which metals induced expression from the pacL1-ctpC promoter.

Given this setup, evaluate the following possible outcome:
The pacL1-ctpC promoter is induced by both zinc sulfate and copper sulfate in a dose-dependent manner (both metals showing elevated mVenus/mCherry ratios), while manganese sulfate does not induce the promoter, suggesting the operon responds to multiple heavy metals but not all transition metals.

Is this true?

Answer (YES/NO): NO